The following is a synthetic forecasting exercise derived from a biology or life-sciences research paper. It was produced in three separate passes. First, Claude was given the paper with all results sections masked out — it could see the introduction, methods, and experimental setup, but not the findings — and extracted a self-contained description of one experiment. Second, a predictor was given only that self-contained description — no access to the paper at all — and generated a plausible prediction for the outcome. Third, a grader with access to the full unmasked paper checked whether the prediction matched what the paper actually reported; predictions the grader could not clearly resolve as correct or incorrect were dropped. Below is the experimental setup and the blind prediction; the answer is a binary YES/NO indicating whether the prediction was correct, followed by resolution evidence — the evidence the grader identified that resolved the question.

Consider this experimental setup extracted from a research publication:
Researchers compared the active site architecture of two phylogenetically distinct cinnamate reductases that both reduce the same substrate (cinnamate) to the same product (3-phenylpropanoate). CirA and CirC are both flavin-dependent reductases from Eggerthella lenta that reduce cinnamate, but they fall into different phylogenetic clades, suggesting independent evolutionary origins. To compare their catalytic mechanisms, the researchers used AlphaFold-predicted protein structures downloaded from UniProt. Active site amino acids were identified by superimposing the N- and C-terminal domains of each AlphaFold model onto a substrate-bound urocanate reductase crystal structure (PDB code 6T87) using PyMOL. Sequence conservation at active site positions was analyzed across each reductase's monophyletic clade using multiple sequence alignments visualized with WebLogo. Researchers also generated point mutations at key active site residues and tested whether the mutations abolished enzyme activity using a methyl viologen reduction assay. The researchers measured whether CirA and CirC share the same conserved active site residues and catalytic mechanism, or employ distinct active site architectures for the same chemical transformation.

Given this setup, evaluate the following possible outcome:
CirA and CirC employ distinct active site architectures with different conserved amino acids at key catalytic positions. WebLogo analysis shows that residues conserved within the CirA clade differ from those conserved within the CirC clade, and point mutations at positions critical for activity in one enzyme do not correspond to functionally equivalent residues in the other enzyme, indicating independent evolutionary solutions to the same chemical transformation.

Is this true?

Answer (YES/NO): YES